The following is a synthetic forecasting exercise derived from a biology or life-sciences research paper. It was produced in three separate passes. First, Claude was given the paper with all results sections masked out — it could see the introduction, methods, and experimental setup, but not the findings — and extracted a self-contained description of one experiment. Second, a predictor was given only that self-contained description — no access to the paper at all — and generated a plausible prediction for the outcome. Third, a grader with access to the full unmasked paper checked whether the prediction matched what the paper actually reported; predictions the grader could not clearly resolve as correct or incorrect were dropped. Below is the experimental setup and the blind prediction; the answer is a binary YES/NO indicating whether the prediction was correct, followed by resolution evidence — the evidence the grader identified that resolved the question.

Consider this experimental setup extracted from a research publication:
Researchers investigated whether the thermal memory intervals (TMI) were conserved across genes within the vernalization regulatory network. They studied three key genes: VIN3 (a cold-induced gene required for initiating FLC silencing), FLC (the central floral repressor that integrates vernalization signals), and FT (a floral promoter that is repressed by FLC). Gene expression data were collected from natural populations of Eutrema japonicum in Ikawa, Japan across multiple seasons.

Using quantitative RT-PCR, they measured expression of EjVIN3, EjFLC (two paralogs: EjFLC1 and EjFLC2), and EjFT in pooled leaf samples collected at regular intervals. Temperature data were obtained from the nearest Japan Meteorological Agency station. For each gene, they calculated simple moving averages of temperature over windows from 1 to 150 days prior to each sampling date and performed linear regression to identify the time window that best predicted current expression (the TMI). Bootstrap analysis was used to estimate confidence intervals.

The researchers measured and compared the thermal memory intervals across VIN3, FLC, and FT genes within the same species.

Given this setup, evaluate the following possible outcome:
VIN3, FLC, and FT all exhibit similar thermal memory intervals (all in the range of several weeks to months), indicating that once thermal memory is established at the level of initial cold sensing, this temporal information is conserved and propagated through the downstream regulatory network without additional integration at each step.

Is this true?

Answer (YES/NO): NO